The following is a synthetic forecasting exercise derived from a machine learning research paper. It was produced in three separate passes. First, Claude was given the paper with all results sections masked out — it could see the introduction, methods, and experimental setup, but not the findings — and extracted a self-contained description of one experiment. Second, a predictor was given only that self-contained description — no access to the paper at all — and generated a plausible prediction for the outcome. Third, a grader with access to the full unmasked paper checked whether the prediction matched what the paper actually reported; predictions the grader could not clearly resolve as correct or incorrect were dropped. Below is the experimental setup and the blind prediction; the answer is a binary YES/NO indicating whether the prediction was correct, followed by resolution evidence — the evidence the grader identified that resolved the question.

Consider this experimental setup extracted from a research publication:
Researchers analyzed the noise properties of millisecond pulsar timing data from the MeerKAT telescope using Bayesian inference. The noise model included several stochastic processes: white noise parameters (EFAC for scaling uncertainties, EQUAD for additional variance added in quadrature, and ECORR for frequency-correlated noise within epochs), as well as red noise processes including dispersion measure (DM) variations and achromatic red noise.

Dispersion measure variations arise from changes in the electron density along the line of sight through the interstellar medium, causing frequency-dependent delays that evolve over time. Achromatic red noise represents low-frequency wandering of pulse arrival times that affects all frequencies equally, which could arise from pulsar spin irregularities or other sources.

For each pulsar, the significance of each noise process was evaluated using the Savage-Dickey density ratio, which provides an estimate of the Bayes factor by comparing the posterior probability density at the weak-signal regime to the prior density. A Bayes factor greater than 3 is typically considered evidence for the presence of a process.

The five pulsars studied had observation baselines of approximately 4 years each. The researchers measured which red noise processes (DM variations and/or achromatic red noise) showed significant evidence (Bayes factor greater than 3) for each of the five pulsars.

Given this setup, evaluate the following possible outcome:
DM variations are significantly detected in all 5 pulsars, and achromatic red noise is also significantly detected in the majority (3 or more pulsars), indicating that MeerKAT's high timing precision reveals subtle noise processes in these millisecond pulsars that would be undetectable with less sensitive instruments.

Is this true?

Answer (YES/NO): NO